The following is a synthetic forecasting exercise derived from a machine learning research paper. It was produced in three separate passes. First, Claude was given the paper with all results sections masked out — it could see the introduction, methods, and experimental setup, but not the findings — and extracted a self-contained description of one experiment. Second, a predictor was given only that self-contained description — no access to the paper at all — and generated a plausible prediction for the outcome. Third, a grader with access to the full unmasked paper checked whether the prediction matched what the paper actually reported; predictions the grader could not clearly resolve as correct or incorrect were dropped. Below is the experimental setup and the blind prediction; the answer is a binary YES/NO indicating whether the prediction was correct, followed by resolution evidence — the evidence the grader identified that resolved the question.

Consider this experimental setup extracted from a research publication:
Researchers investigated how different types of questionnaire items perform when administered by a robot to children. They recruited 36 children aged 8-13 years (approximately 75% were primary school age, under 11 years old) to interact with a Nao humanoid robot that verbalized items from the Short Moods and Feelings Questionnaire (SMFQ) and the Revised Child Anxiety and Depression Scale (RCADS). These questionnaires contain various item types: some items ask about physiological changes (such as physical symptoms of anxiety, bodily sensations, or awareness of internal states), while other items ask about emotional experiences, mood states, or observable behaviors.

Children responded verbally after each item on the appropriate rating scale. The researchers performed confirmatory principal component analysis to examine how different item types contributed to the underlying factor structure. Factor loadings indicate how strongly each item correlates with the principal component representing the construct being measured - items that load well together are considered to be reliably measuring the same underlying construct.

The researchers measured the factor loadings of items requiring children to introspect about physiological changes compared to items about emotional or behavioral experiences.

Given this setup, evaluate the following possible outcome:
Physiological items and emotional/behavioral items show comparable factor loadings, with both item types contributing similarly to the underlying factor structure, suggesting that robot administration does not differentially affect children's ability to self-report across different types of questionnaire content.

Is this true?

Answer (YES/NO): NO